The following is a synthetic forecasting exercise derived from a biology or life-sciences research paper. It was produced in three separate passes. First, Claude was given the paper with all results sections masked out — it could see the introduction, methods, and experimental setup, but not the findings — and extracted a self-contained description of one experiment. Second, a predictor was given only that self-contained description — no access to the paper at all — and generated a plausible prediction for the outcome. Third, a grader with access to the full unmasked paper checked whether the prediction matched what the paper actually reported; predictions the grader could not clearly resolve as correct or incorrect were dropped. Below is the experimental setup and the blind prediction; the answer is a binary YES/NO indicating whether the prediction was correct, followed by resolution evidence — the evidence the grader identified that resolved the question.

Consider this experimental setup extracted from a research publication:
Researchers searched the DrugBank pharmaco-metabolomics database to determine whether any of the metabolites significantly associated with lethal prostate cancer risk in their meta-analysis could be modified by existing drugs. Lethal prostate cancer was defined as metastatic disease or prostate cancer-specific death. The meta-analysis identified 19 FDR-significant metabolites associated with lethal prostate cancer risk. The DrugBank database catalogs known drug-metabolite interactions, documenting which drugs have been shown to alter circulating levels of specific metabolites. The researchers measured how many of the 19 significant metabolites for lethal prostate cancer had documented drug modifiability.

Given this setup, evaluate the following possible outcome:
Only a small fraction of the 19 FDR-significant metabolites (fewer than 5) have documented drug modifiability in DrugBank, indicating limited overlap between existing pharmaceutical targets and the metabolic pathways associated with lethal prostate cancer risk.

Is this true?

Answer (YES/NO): NO